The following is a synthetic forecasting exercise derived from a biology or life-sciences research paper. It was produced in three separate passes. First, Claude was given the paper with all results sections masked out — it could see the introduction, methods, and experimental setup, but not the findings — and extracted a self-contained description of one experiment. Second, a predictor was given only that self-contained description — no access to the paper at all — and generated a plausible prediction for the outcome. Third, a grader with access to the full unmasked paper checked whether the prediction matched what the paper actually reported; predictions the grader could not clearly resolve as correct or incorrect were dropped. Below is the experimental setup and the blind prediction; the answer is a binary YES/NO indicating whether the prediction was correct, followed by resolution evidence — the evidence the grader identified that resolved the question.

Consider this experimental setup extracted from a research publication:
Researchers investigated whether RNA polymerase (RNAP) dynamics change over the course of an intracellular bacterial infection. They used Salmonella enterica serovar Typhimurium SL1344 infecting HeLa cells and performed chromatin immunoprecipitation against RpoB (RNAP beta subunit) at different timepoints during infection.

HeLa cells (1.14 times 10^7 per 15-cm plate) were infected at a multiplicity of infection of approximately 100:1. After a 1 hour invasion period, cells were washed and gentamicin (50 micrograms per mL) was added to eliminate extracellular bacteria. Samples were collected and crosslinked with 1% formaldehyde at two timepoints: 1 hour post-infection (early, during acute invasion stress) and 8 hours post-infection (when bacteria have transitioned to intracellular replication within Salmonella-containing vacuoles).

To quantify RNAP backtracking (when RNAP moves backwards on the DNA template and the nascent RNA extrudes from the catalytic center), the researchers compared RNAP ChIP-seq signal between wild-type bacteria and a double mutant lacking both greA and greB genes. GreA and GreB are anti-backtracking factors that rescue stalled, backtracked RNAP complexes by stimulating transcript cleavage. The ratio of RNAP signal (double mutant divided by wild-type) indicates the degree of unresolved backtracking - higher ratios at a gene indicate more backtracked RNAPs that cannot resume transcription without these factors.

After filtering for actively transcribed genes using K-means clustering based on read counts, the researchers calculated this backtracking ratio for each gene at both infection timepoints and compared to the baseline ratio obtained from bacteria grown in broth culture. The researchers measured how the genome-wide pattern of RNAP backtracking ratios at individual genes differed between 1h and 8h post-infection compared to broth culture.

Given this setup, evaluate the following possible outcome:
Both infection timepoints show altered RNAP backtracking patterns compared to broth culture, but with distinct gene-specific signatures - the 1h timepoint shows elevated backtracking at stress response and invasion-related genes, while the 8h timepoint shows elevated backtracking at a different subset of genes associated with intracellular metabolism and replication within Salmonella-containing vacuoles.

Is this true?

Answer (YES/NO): NO